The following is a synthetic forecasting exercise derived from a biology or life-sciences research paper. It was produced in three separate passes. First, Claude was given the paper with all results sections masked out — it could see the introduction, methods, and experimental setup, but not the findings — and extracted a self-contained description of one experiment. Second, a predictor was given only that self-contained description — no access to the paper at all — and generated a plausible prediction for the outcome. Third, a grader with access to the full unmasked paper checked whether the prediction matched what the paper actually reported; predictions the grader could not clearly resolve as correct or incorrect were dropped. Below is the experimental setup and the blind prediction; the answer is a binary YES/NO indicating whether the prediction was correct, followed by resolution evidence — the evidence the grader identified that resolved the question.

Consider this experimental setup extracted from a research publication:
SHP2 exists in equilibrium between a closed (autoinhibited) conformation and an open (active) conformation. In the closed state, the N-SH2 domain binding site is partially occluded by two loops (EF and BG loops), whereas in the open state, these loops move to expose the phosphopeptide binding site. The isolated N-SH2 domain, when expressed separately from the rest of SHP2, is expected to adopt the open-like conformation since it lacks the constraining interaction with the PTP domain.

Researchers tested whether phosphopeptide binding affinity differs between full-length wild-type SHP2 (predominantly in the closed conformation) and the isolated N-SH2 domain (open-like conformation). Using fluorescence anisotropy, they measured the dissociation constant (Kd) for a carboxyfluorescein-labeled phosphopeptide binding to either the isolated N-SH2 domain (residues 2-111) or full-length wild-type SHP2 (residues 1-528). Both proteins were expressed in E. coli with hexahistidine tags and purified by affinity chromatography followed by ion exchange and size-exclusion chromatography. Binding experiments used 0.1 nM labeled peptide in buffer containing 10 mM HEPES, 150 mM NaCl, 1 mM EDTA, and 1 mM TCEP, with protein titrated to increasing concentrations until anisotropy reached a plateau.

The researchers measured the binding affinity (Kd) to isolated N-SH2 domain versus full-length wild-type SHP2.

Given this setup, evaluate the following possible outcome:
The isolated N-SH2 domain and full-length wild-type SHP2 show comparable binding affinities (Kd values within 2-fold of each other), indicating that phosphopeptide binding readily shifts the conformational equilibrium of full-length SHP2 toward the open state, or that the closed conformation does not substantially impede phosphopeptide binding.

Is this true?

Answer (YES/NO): NO